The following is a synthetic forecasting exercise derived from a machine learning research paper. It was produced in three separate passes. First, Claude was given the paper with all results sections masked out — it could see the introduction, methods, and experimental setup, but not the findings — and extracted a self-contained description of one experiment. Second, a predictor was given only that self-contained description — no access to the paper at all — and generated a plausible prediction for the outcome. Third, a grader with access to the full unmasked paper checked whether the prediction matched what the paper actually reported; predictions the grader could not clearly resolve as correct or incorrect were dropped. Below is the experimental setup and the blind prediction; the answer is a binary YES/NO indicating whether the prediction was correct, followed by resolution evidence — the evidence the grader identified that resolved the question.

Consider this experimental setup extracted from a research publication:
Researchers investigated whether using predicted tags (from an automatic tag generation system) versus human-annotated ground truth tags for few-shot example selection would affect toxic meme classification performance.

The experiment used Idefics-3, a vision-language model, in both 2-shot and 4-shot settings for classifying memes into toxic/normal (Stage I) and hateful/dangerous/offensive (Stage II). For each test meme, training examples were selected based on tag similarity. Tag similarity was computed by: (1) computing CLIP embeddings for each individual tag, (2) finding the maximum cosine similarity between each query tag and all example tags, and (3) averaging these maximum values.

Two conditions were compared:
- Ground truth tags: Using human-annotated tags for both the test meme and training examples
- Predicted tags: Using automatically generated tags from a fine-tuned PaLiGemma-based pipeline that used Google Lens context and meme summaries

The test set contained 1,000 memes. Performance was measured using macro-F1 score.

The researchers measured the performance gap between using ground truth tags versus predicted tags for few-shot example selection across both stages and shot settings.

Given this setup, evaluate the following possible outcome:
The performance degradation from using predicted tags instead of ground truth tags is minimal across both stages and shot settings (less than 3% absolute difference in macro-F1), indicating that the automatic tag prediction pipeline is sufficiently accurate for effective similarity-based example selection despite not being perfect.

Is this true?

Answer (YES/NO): NO